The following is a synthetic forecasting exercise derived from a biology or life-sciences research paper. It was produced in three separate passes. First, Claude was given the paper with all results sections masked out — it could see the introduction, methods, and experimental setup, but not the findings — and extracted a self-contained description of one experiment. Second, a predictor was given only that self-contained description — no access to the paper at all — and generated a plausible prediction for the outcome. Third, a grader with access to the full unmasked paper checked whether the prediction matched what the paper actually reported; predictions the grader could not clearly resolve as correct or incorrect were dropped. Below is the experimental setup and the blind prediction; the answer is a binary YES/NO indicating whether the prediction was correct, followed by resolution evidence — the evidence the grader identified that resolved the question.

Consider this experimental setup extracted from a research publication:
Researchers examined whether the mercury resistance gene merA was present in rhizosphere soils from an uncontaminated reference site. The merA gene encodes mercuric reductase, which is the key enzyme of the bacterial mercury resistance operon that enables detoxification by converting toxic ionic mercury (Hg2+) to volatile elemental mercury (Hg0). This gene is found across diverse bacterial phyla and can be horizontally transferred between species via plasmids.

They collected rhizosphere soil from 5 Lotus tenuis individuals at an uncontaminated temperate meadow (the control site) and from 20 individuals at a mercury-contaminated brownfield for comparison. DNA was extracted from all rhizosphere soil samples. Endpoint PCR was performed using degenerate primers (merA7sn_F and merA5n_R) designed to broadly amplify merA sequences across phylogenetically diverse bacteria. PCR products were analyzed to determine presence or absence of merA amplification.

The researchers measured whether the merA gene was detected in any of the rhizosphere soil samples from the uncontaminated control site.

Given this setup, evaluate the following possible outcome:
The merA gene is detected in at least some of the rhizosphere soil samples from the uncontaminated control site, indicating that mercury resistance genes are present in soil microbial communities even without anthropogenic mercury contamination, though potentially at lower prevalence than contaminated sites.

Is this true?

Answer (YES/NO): NO